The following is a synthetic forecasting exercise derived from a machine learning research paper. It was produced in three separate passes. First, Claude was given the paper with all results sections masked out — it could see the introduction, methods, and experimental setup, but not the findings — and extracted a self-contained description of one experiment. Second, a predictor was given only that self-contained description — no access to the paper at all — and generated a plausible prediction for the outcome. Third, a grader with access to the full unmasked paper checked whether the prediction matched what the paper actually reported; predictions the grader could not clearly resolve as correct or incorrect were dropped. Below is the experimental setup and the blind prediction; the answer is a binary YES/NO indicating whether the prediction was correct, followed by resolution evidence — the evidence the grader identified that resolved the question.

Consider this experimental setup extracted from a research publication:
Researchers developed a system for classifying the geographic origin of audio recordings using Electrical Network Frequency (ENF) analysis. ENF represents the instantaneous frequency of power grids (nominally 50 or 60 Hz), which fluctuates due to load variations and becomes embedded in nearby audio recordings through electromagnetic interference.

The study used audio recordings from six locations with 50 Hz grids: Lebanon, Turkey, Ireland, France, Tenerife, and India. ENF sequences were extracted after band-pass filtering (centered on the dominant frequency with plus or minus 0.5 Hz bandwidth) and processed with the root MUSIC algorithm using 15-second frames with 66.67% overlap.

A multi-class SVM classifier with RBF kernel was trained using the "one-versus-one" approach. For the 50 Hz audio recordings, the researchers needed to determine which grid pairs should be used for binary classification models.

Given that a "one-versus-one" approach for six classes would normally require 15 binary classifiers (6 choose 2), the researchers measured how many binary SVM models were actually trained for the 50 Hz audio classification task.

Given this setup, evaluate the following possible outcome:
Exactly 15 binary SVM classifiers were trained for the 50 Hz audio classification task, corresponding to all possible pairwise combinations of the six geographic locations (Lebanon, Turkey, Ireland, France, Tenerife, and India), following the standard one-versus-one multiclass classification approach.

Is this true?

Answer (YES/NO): NO